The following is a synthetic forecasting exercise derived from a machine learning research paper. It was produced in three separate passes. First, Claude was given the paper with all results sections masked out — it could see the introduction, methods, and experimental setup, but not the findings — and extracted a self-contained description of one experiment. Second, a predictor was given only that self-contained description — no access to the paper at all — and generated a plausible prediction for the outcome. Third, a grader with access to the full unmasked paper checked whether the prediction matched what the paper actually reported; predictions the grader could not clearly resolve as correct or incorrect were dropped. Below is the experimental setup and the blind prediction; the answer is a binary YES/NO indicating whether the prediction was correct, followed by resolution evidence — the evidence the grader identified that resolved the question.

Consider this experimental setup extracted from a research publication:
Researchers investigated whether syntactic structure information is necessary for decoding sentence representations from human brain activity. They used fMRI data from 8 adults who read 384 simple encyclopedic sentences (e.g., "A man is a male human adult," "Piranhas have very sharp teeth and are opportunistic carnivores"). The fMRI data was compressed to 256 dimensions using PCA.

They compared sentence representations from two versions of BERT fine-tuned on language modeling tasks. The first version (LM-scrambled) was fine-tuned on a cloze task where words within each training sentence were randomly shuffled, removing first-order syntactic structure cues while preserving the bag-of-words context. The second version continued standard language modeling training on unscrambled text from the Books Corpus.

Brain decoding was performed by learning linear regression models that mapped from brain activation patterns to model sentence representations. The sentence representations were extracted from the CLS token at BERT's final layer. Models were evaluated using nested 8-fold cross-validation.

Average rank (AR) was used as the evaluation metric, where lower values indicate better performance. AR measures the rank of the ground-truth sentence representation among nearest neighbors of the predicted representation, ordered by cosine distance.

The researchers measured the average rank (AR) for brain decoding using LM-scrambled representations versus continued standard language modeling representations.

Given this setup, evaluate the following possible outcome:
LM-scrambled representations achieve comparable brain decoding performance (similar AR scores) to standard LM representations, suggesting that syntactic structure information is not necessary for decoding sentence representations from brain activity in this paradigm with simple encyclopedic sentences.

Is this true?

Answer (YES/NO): NO